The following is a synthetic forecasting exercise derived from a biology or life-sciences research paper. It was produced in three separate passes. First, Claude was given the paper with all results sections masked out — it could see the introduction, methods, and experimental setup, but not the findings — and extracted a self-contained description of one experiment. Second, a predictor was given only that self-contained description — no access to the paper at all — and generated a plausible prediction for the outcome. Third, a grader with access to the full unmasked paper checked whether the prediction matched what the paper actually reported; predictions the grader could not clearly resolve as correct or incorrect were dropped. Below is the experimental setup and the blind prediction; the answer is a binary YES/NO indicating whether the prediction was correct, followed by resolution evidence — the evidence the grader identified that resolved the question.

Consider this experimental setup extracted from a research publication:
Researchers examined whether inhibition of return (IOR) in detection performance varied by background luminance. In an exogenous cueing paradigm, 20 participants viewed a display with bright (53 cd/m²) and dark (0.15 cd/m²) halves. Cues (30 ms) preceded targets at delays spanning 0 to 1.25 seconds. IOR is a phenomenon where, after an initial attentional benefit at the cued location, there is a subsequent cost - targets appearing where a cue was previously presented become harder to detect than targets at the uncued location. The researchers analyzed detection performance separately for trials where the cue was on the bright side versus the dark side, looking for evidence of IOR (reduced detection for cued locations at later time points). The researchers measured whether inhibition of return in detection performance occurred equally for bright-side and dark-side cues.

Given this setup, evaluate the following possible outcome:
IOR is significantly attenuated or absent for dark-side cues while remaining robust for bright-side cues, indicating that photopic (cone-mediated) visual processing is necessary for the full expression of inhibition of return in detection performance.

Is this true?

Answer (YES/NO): NO